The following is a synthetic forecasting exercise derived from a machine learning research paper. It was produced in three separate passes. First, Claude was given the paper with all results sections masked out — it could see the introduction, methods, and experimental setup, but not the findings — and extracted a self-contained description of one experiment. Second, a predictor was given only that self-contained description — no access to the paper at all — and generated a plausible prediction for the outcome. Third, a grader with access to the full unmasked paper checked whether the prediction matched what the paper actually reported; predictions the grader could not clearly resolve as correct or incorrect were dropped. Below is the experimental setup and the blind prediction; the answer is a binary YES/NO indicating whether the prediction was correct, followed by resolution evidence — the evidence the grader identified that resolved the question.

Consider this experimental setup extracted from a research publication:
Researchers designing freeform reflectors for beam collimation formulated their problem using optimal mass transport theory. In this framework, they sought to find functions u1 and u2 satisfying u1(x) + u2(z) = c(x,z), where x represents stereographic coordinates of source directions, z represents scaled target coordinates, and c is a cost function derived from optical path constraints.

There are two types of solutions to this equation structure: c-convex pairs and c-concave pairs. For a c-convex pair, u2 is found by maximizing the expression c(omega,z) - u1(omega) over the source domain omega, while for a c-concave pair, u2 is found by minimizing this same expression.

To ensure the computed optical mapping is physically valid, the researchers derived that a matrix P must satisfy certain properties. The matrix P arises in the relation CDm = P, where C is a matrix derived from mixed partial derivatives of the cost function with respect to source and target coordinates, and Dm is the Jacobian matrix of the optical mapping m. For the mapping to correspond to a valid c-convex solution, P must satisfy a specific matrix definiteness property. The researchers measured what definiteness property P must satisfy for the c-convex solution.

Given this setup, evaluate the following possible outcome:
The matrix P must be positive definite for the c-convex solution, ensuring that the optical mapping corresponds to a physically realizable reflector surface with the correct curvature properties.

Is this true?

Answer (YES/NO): YES